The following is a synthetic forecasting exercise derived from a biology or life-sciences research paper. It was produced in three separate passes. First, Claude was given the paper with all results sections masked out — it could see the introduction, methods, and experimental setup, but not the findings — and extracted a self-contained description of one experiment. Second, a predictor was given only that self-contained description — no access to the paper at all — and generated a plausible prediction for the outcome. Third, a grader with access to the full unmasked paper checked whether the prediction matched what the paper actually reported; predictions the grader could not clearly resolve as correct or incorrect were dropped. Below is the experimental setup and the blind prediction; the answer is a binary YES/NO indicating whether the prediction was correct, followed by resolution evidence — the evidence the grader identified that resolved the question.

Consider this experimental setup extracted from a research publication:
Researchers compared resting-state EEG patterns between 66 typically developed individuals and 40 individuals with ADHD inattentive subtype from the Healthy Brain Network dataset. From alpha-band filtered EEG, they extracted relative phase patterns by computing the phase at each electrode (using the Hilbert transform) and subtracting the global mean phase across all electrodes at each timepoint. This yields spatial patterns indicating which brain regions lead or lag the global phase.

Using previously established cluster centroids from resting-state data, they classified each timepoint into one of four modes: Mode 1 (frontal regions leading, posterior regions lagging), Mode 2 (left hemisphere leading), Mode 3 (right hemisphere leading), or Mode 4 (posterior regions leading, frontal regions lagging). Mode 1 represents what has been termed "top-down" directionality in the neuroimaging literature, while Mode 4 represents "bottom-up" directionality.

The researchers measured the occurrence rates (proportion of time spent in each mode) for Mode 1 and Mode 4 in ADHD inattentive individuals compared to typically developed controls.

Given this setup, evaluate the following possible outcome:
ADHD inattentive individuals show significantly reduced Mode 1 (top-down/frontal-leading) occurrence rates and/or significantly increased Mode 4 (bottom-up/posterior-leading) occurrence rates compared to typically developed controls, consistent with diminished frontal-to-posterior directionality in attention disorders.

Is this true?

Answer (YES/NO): YES